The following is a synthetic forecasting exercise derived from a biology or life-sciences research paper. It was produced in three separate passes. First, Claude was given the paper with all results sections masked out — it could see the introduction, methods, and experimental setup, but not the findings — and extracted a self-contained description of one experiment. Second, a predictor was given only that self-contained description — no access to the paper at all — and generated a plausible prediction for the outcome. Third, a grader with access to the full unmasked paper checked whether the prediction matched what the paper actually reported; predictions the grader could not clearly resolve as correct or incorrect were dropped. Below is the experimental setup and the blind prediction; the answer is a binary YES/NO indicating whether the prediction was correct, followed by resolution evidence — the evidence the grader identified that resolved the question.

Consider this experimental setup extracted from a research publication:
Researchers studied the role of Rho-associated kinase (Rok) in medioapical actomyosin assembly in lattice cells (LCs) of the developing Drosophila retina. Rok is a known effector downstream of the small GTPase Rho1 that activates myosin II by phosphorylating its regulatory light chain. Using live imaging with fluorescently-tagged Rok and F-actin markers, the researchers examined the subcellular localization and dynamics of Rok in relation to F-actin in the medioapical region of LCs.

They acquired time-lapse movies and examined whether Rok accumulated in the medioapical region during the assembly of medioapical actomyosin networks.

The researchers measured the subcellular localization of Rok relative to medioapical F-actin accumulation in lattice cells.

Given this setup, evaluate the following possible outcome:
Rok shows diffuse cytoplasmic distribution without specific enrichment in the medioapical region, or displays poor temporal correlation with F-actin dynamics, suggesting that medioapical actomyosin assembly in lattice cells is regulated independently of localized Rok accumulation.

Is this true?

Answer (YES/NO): NO